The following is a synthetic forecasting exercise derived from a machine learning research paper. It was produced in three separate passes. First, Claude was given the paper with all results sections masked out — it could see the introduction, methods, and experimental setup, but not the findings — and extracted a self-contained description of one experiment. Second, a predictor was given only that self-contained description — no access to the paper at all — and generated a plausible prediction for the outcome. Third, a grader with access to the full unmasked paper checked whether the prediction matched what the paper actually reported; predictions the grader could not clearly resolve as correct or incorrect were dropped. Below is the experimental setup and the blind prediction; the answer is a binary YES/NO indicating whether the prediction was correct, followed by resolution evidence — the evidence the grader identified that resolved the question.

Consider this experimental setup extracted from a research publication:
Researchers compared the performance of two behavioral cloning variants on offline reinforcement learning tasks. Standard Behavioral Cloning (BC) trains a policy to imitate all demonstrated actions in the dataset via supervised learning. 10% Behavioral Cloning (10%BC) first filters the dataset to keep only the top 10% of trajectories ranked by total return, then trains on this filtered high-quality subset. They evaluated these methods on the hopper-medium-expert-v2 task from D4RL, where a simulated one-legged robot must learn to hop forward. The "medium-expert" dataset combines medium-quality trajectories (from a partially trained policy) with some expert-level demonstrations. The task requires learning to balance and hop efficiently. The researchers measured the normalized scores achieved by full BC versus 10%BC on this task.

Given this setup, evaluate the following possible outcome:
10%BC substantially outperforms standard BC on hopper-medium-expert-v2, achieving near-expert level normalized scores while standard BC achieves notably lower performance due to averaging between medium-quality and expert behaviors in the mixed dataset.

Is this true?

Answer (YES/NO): YES